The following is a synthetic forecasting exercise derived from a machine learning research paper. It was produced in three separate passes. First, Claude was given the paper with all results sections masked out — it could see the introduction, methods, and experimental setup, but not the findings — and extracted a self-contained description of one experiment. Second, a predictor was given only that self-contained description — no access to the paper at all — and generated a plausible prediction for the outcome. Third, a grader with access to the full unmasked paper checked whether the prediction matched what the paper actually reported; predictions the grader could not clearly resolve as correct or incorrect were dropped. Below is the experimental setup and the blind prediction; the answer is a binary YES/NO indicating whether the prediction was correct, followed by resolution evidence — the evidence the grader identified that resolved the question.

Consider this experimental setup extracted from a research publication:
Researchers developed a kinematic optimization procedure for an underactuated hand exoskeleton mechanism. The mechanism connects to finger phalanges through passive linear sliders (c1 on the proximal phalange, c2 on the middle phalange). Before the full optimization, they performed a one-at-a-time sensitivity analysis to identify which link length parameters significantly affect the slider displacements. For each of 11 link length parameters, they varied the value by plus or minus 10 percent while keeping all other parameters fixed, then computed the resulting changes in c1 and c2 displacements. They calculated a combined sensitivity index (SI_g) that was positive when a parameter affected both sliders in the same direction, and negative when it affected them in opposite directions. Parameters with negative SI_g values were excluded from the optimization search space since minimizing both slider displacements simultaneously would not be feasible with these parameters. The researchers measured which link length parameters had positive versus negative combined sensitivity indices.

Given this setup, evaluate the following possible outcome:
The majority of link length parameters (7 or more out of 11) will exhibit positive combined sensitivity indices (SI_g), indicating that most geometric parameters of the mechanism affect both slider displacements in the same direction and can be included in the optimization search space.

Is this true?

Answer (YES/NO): NO